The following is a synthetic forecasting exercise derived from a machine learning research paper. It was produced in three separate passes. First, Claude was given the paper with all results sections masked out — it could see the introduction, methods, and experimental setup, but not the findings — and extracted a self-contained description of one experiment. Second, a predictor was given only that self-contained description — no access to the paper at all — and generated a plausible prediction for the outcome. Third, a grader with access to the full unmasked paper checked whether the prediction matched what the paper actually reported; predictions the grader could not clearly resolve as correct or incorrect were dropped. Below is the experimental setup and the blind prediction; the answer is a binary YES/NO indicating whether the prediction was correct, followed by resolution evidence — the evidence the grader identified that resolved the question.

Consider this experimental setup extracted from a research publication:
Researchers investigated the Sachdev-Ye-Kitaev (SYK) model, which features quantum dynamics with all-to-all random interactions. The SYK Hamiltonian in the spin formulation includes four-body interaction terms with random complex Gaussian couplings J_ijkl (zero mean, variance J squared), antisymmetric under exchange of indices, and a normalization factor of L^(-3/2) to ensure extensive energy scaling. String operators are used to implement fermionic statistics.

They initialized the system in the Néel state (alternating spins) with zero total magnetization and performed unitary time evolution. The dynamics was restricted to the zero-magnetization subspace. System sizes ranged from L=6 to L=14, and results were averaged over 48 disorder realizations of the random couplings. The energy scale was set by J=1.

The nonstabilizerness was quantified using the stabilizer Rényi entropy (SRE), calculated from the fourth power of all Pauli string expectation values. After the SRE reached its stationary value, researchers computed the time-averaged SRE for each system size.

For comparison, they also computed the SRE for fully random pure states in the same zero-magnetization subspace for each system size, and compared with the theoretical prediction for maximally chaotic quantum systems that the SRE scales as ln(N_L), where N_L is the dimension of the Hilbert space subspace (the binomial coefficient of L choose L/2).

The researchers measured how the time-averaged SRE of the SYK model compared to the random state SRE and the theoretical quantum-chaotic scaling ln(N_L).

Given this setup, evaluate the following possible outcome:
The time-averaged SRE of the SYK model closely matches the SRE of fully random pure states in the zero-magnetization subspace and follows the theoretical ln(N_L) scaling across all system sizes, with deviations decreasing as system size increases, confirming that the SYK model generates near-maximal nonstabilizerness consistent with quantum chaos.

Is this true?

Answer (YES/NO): NO